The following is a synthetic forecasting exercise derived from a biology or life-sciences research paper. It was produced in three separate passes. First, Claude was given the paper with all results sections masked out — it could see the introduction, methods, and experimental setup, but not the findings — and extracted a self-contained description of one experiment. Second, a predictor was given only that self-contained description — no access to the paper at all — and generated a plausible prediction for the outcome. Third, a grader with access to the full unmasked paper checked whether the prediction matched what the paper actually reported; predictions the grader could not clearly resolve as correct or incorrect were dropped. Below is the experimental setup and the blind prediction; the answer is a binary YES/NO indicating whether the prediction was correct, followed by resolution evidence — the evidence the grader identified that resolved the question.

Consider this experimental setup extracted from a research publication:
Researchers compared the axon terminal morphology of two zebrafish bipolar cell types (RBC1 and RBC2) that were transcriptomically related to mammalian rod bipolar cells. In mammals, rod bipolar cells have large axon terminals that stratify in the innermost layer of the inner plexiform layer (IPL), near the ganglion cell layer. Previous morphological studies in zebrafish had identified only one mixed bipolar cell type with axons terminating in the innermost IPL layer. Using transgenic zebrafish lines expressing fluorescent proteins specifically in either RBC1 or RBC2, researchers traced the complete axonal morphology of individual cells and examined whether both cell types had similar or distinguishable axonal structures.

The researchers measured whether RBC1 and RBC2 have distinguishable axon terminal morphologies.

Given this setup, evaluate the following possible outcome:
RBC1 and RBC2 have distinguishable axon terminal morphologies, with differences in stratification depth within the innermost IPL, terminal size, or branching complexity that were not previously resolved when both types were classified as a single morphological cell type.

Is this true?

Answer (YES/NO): YES